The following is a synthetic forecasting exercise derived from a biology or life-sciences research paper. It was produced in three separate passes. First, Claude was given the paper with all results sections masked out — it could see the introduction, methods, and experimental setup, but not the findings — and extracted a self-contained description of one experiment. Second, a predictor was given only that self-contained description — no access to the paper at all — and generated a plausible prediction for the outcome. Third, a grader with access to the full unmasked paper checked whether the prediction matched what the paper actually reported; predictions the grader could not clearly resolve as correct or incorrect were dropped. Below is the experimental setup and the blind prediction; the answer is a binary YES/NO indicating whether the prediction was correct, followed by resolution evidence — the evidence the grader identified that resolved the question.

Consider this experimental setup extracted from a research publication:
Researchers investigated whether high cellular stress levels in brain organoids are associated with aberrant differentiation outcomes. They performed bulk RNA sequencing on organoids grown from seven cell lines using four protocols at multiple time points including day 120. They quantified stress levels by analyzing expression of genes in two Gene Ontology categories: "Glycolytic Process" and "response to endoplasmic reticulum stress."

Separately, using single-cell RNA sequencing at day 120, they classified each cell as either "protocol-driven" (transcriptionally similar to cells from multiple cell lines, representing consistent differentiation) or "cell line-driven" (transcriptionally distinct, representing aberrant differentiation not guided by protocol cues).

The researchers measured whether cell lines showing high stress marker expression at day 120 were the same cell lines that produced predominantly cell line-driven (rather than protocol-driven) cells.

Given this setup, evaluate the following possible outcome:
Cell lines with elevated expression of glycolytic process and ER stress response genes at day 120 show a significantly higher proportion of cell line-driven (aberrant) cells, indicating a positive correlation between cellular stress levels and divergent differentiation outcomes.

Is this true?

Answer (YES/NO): YES